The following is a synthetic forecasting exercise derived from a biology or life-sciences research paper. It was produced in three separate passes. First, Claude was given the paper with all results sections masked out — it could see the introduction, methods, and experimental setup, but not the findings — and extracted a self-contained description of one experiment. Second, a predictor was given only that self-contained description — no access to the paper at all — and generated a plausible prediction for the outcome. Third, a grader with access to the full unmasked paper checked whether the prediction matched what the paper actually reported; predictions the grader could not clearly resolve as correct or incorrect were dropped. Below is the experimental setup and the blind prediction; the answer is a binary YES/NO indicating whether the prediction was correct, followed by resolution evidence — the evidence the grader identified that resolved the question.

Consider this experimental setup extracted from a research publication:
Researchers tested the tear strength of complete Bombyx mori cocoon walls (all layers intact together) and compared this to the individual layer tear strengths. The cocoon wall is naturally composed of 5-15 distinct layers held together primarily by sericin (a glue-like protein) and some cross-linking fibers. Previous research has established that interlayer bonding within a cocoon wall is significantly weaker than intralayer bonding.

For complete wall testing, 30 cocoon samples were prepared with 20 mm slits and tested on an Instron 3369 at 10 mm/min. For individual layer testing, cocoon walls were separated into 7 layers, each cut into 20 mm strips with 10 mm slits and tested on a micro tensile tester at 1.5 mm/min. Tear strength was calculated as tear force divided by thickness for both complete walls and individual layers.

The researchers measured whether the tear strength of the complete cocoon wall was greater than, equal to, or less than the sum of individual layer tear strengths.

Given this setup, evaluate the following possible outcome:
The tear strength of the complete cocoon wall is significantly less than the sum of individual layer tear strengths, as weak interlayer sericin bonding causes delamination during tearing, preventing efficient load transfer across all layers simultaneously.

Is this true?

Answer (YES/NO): NO